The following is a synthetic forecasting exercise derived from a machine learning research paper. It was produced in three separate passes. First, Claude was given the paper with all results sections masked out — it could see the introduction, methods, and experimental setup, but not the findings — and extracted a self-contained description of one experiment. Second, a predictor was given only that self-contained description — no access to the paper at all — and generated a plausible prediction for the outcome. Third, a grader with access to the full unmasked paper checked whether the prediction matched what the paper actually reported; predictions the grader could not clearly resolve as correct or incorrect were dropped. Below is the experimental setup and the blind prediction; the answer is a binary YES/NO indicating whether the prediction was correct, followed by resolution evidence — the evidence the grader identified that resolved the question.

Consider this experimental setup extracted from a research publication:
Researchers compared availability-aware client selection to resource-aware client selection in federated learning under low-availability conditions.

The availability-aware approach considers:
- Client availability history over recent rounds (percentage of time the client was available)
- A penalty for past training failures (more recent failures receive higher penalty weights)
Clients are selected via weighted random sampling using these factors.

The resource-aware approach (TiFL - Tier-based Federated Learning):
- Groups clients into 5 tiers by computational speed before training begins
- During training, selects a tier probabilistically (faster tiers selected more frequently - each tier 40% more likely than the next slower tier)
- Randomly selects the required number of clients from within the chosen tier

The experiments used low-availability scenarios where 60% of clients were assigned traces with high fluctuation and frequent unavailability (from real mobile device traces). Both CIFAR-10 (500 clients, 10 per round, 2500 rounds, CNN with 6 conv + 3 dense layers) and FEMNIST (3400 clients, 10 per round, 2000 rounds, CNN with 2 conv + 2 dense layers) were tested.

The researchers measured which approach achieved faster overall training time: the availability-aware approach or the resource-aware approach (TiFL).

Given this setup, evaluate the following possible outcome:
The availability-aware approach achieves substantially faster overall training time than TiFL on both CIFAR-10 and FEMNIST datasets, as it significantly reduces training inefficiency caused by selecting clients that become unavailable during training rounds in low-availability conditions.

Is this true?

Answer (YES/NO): NO